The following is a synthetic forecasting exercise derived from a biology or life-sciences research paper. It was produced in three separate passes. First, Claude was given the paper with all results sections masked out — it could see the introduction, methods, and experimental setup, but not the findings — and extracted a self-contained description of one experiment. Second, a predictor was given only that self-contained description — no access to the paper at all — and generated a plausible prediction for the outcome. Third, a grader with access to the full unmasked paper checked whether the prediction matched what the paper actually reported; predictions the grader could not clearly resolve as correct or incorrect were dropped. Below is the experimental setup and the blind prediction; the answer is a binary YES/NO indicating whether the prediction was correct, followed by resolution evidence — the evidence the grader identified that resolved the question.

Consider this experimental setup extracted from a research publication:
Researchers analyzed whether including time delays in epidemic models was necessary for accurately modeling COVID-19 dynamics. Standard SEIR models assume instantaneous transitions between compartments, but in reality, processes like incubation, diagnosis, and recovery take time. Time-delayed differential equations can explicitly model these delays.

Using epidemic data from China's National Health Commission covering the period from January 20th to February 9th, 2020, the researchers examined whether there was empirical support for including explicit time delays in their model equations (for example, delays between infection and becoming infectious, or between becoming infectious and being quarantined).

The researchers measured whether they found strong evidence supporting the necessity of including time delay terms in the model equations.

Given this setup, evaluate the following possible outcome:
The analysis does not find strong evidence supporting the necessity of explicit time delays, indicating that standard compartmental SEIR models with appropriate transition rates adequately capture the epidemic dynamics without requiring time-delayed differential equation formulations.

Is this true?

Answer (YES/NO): YES